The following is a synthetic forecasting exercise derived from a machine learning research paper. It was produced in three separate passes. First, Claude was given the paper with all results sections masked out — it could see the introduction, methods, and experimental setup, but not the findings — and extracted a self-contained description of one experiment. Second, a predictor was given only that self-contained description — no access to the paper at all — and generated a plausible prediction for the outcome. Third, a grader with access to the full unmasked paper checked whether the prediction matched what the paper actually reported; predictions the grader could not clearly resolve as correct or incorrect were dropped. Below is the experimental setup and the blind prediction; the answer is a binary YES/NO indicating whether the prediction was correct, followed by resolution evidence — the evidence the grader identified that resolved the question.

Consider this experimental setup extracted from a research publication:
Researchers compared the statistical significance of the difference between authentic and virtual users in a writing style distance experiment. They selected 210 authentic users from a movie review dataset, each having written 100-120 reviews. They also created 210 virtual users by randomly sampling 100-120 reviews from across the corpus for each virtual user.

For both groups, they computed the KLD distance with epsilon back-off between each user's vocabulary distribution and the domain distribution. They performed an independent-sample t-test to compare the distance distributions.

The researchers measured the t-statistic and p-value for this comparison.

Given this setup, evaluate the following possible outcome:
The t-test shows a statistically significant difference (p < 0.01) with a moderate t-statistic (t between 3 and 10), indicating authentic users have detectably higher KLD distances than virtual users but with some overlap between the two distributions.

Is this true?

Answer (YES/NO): NO